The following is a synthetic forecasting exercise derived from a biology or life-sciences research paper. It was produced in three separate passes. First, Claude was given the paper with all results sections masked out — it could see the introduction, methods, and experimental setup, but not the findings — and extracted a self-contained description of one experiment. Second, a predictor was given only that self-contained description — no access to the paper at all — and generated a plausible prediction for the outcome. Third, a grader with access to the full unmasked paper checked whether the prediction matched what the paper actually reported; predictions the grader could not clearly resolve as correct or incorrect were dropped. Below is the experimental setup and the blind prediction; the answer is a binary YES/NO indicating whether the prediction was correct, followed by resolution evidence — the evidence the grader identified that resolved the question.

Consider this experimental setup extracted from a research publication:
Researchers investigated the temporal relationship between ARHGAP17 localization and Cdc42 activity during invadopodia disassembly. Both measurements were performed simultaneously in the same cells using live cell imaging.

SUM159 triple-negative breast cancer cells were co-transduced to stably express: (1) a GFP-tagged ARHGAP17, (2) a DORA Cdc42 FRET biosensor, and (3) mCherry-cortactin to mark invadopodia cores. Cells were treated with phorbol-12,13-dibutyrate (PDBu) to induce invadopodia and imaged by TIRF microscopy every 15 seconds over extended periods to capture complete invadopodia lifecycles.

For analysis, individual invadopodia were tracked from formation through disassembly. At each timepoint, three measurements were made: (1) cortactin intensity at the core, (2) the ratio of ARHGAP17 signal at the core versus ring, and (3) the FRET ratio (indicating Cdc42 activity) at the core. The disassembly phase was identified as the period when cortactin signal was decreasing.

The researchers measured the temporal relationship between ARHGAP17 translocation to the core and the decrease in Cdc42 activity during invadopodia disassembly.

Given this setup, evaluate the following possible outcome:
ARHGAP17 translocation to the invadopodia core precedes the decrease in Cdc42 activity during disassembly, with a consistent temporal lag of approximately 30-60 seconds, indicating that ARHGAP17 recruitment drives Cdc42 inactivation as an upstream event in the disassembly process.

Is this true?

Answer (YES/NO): NO